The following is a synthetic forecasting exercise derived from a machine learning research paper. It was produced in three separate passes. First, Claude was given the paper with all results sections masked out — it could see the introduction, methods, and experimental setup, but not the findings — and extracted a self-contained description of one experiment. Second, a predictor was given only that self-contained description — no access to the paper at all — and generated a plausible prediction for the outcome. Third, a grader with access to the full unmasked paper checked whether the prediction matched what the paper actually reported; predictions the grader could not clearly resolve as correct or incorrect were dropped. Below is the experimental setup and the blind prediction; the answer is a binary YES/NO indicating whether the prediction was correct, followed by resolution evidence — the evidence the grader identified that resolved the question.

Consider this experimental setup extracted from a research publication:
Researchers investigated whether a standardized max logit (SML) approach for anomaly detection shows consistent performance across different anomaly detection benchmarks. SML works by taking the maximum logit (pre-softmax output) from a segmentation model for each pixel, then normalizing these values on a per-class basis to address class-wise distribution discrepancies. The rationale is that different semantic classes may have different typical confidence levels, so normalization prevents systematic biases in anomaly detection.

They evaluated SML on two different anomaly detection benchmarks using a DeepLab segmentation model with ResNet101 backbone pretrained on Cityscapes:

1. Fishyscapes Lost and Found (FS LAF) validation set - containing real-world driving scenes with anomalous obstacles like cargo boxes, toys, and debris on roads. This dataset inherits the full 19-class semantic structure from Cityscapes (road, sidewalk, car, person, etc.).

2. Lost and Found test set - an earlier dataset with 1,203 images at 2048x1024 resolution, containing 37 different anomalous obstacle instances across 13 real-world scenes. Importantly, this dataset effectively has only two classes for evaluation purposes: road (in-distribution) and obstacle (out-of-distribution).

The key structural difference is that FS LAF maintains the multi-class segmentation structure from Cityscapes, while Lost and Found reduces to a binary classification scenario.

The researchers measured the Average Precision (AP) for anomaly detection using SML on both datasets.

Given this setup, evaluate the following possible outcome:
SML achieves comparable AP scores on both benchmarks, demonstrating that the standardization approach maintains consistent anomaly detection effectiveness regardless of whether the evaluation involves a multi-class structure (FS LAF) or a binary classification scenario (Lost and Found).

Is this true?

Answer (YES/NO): NO